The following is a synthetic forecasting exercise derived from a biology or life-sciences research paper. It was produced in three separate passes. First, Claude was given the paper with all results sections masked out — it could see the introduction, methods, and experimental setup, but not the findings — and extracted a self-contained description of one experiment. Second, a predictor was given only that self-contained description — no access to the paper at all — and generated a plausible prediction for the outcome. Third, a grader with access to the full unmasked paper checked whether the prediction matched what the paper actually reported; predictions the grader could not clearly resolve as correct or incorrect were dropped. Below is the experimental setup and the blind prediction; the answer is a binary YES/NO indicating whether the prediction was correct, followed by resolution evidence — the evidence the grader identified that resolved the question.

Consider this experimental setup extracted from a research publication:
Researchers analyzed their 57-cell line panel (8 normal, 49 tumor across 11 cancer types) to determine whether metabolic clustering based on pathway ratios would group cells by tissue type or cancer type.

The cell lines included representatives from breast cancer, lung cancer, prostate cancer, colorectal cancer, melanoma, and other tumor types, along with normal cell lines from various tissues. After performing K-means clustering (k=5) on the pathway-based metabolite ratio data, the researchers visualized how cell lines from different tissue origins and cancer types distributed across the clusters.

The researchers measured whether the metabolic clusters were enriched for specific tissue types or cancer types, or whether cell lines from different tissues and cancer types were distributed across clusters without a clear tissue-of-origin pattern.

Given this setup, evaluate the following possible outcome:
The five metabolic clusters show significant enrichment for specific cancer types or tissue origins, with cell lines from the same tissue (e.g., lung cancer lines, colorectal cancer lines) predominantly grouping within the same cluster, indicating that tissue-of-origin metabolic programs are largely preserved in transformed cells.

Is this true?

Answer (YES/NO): NO